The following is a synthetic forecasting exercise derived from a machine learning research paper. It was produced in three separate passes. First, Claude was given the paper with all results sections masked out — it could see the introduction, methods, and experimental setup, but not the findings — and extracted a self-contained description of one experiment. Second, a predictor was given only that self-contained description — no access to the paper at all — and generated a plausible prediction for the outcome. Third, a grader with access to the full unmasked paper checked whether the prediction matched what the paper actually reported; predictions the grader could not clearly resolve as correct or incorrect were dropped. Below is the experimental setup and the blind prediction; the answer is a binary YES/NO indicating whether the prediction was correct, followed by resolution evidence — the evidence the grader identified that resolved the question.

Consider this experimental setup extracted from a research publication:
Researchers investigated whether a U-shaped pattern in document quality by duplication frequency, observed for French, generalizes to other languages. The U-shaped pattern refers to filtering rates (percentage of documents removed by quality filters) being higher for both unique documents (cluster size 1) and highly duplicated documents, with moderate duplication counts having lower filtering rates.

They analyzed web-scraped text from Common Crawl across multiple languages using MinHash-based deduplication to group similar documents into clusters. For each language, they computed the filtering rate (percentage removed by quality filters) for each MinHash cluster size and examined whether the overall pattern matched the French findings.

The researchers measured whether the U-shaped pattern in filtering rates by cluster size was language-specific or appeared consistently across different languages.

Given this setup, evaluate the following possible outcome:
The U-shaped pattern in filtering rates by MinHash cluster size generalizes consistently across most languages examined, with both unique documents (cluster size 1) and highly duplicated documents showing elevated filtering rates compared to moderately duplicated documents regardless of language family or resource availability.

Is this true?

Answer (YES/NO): YES